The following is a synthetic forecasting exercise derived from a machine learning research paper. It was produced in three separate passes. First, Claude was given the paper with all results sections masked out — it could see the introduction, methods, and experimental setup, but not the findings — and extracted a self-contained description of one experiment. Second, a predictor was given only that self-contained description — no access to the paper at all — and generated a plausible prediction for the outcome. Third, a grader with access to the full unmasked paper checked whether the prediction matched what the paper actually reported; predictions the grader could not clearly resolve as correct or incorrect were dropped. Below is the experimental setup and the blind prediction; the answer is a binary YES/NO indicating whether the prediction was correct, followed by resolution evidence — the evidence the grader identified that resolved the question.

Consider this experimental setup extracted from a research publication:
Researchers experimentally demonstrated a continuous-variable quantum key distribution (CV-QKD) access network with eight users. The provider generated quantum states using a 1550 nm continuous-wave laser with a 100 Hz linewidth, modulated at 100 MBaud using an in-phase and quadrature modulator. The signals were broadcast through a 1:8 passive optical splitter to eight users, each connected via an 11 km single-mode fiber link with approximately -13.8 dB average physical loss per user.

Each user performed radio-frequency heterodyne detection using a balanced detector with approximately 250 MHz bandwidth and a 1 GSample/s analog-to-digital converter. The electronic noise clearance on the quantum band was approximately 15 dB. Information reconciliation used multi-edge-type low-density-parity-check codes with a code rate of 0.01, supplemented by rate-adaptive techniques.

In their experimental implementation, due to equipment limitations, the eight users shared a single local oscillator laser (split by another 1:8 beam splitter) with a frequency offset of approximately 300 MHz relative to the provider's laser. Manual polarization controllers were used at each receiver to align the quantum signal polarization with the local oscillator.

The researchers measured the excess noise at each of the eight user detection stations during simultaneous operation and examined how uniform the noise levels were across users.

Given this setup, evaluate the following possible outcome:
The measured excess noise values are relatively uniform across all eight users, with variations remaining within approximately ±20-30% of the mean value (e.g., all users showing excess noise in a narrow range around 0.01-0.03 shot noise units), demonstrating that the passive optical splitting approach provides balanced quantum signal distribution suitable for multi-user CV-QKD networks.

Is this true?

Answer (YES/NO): NO